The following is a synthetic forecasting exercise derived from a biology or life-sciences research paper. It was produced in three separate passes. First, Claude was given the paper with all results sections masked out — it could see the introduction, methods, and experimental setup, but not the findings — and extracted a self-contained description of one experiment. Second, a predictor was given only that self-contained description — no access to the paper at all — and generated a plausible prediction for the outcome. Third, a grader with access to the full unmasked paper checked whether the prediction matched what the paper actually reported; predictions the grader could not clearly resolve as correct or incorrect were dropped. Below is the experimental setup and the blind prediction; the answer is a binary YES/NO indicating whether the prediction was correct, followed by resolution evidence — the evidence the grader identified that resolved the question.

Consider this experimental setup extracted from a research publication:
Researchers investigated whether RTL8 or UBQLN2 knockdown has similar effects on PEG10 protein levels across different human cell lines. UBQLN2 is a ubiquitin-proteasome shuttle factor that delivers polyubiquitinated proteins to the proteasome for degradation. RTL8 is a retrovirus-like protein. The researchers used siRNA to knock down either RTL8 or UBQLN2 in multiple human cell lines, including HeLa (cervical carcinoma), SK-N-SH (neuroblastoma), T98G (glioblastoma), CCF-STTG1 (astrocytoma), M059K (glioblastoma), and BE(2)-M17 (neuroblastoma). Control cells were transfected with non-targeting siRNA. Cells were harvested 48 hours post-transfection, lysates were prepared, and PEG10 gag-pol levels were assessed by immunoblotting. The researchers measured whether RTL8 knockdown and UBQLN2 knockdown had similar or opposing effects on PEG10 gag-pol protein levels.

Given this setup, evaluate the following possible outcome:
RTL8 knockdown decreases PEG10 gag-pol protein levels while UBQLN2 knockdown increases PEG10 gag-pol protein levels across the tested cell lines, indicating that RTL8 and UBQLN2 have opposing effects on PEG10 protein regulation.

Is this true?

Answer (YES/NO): NO